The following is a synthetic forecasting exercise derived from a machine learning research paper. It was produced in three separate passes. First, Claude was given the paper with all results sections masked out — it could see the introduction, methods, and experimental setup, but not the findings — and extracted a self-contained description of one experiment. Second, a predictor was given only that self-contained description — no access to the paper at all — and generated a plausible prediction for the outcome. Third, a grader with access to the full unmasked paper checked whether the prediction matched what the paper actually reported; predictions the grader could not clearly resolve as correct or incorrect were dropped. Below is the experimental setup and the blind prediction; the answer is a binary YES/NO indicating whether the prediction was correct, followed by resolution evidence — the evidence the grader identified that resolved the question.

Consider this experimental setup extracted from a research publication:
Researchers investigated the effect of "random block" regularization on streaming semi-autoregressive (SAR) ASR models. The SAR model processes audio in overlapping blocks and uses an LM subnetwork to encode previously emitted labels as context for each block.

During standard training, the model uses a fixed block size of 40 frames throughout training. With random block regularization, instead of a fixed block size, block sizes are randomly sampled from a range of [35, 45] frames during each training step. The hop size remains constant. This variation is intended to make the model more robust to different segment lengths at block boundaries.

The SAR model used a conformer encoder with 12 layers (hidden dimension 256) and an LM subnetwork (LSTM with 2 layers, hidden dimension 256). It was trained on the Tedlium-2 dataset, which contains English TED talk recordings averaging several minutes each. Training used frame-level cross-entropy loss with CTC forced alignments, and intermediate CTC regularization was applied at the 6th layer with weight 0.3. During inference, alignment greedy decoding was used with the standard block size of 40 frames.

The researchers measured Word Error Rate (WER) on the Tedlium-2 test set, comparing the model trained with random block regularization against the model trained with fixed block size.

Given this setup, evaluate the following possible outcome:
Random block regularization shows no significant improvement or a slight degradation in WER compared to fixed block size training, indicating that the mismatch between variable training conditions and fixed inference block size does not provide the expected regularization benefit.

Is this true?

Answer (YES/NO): NO